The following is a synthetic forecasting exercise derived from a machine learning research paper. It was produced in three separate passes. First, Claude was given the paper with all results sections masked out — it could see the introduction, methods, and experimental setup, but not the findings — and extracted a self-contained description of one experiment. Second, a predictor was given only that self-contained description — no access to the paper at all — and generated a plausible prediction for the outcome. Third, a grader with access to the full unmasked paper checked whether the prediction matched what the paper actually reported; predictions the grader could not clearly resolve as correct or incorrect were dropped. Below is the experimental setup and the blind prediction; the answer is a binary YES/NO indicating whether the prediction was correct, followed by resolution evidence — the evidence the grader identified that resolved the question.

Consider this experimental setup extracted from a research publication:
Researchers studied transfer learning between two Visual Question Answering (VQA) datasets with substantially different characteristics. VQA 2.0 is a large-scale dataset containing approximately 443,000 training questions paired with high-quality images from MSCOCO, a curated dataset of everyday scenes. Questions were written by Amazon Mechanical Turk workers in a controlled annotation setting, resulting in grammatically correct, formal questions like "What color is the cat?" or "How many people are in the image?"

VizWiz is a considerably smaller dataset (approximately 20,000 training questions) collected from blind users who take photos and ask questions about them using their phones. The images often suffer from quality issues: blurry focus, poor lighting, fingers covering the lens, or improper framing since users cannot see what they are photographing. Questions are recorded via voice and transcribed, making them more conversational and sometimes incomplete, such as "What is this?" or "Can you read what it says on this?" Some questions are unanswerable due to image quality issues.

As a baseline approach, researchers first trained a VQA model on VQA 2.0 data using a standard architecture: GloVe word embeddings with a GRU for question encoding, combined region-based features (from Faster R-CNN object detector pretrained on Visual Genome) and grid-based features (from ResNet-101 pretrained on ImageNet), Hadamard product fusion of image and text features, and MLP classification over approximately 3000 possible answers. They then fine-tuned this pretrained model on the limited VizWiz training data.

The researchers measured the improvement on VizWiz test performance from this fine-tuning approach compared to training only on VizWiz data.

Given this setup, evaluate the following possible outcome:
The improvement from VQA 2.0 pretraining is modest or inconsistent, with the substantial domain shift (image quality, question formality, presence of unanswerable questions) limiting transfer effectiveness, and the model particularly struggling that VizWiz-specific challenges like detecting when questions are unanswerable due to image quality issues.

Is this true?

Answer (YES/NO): YES